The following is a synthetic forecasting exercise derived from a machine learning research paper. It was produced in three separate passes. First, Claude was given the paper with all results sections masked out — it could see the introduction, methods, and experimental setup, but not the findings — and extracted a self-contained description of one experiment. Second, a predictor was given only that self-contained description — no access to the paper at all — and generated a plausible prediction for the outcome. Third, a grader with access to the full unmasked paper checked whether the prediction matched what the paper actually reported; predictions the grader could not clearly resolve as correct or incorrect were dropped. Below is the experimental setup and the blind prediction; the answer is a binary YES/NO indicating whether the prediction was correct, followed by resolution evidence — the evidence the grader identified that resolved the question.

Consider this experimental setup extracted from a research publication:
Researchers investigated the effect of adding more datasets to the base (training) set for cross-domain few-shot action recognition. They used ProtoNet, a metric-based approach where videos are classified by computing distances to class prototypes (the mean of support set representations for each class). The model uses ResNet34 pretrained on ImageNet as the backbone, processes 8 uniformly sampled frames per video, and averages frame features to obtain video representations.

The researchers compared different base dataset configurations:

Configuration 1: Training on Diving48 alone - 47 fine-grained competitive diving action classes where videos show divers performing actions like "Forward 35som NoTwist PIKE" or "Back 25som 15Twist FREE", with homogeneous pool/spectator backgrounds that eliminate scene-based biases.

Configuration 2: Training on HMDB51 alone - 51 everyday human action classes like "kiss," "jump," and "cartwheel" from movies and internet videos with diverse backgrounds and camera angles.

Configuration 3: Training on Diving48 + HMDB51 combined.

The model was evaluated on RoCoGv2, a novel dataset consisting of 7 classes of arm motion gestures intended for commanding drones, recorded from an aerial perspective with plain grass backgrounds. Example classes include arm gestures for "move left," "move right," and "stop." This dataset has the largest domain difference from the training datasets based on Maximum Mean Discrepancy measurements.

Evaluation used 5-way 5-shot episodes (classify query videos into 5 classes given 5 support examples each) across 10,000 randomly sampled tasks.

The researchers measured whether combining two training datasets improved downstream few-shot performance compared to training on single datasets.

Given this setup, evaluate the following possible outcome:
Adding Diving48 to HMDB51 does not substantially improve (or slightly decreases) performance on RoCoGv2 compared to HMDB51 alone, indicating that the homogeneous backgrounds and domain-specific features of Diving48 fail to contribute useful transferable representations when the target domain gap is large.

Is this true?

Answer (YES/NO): NO